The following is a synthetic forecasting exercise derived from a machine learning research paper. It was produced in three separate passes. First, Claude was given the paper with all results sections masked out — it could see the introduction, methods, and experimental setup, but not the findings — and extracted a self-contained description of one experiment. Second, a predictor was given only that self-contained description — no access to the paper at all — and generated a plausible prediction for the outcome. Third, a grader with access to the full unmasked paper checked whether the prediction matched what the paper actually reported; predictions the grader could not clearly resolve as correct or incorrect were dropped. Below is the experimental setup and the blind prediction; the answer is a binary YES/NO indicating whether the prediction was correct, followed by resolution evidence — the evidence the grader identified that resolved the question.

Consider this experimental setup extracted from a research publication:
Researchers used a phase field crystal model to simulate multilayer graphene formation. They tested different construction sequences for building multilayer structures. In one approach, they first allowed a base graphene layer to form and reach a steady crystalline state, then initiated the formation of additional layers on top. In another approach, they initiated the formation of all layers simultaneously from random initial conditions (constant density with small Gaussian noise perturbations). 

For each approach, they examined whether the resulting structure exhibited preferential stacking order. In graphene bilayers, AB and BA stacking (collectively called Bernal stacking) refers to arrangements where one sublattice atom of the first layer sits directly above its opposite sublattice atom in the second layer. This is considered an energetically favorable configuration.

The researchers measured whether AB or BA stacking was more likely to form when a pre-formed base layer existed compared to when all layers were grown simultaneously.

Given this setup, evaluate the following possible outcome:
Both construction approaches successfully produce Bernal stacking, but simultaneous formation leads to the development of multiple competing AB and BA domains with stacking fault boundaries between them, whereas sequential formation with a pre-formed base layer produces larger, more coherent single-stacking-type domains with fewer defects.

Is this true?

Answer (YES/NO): NO